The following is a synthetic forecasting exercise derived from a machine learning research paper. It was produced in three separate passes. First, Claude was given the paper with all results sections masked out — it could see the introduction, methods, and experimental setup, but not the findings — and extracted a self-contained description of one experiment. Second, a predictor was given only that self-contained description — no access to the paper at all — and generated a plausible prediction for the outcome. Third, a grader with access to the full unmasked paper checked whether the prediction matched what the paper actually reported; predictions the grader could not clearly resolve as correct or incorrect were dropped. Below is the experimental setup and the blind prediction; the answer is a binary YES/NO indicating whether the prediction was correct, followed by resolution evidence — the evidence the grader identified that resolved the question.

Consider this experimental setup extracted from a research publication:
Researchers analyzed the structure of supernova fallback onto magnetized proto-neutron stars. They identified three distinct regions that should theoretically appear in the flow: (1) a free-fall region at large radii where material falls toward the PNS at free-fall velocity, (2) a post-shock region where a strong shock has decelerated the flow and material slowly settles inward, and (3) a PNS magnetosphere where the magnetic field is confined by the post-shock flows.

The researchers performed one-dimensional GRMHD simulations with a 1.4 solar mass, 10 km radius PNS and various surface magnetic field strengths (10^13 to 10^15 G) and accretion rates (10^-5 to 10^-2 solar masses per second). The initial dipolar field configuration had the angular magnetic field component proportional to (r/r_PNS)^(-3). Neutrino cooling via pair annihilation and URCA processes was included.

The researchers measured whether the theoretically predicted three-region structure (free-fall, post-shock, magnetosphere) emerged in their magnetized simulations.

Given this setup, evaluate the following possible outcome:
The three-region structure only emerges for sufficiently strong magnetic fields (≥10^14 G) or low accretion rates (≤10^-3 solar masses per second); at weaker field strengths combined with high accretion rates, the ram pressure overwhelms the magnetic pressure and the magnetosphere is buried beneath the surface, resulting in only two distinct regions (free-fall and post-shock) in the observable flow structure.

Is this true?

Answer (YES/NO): NO